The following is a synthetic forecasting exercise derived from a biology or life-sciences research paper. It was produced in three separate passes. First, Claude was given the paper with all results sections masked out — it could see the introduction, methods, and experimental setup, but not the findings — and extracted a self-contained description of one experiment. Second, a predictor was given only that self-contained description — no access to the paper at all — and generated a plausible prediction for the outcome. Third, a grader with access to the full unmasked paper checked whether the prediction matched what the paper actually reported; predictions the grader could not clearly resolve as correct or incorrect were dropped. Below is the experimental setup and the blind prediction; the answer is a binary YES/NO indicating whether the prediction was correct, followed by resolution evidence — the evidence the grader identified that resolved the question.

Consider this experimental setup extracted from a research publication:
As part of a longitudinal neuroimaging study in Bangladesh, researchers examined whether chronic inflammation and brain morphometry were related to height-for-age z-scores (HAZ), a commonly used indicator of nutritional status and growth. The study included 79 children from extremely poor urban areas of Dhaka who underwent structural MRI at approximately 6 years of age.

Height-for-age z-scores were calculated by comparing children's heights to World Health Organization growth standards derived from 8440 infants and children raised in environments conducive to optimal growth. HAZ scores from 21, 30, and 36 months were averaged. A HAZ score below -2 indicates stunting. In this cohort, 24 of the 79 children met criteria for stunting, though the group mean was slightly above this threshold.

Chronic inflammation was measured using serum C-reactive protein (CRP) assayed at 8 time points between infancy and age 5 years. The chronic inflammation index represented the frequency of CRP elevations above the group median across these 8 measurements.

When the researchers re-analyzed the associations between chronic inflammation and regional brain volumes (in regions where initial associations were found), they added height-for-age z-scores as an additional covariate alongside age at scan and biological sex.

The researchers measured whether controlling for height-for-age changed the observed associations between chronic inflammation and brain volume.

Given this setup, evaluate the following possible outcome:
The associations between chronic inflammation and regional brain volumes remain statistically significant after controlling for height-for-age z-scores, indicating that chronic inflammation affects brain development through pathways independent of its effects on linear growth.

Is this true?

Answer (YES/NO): YES